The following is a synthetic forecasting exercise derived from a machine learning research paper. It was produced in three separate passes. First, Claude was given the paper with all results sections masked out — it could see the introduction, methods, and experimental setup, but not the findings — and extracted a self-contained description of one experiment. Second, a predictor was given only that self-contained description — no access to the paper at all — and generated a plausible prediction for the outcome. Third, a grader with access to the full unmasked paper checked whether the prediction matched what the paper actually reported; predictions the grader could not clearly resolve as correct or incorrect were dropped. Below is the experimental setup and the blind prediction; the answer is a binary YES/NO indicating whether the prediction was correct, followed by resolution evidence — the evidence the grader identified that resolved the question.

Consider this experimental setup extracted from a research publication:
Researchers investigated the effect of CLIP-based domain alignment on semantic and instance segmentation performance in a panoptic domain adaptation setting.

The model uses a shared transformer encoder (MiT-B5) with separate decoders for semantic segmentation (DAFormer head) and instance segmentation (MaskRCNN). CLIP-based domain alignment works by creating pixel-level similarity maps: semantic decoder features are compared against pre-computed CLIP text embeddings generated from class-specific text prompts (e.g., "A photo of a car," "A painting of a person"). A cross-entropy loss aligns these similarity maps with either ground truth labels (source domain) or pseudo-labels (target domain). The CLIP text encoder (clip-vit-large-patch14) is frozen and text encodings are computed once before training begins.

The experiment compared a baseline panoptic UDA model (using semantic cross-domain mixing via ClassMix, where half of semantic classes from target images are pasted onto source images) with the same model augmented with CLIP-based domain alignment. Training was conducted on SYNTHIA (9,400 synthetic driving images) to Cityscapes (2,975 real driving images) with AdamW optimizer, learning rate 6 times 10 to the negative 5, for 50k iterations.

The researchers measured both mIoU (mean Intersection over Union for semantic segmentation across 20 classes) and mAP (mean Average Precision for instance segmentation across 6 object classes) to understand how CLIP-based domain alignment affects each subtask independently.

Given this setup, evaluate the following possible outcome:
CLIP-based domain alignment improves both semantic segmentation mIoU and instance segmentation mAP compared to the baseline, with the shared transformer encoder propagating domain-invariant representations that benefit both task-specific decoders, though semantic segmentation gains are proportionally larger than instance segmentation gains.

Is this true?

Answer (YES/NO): NO